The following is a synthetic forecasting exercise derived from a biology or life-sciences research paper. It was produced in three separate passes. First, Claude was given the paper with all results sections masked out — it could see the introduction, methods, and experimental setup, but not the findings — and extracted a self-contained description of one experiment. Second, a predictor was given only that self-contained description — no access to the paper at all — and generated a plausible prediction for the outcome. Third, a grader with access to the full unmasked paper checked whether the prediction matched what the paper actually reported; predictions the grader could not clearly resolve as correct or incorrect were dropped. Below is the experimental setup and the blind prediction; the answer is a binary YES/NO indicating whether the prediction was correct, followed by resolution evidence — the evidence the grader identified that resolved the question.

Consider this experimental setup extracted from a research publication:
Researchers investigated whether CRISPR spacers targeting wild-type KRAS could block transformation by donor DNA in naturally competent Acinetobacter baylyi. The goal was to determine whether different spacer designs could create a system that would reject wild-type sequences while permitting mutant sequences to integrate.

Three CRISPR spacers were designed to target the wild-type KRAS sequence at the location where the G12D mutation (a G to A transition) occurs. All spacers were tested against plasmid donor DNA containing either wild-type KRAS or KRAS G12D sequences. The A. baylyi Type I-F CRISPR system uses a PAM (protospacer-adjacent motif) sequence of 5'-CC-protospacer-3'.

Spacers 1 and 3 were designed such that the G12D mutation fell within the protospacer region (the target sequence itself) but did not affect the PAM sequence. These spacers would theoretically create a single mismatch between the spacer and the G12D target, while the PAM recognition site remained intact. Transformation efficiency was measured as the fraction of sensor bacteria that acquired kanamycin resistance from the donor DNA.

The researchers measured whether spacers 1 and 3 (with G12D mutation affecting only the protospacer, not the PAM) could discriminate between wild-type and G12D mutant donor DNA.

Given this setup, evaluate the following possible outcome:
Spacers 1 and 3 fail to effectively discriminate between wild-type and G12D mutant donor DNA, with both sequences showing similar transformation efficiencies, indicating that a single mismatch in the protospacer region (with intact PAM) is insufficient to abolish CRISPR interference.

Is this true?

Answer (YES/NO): YES